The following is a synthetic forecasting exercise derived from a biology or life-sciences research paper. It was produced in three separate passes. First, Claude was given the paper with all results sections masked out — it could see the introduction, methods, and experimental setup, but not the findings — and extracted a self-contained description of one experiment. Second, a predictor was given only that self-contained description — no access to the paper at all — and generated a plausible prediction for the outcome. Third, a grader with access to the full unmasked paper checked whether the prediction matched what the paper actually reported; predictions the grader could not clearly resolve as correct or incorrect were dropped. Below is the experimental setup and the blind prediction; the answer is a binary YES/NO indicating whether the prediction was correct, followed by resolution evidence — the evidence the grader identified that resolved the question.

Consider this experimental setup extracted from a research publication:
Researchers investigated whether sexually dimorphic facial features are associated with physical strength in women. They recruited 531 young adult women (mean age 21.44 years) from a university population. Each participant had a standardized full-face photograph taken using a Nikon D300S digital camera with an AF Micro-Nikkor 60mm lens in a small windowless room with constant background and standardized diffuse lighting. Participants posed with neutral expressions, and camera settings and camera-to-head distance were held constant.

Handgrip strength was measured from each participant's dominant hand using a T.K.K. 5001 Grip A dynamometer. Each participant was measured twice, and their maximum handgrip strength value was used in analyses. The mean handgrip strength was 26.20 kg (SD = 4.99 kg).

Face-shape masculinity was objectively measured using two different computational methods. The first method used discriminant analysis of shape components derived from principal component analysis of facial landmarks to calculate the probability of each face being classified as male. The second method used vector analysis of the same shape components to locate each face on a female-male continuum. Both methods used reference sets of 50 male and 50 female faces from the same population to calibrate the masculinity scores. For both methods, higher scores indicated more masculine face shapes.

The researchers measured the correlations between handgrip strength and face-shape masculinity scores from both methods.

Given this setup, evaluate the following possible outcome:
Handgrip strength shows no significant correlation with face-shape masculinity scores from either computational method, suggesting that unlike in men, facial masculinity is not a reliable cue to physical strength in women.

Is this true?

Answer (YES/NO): NO